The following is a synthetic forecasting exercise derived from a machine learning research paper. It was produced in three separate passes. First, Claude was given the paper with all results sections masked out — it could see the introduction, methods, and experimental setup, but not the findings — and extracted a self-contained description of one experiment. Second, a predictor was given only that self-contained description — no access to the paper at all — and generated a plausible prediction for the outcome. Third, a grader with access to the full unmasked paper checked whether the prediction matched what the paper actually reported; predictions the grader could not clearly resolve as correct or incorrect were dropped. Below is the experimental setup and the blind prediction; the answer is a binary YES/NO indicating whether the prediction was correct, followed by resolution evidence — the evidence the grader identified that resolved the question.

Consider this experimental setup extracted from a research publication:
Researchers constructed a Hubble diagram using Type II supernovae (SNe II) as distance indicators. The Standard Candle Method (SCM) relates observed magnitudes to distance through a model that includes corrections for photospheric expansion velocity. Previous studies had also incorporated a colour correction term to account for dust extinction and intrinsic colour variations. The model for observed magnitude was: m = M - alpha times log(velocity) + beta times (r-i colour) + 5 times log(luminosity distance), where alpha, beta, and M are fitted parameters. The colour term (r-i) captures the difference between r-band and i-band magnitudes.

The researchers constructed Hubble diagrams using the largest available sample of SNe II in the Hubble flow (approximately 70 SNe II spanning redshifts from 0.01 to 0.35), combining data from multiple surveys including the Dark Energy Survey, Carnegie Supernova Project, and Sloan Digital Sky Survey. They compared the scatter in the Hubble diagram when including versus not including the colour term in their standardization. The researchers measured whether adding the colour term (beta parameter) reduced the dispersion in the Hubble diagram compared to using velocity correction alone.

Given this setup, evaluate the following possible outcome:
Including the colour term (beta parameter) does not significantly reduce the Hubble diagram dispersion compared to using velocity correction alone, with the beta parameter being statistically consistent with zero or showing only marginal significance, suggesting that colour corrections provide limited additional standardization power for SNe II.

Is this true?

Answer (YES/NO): YES